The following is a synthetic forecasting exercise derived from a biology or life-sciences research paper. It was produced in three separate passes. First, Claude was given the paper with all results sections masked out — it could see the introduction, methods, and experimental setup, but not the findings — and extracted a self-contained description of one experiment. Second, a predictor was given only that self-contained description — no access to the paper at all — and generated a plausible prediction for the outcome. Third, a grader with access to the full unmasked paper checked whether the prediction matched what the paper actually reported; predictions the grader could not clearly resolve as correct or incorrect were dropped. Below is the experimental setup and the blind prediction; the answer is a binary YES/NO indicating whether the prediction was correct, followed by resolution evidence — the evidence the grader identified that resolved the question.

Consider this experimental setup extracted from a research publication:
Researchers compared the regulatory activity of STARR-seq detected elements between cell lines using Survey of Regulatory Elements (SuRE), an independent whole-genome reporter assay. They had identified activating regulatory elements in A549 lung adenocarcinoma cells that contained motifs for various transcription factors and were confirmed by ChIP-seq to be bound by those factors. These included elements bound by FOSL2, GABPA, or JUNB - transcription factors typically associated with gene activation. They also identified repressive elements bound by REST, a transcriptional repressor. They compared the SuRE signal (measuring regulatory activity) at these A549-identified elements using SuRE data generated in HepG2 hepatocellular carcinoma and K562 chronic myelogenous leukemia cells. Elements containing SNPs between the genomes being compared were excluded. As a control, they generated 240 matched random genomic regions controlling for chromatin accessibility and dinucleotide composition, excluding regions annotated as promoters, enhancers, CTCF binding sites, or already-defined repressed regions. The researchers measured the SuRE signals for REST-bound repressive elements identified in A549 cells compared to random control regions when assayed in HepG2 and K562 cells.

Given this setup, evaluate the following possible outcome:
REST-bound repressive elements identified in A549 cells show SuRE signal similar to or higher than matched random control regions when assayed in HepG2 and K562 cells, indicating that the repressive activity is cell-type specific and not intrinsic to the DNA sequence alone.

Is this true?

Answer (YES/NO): NO